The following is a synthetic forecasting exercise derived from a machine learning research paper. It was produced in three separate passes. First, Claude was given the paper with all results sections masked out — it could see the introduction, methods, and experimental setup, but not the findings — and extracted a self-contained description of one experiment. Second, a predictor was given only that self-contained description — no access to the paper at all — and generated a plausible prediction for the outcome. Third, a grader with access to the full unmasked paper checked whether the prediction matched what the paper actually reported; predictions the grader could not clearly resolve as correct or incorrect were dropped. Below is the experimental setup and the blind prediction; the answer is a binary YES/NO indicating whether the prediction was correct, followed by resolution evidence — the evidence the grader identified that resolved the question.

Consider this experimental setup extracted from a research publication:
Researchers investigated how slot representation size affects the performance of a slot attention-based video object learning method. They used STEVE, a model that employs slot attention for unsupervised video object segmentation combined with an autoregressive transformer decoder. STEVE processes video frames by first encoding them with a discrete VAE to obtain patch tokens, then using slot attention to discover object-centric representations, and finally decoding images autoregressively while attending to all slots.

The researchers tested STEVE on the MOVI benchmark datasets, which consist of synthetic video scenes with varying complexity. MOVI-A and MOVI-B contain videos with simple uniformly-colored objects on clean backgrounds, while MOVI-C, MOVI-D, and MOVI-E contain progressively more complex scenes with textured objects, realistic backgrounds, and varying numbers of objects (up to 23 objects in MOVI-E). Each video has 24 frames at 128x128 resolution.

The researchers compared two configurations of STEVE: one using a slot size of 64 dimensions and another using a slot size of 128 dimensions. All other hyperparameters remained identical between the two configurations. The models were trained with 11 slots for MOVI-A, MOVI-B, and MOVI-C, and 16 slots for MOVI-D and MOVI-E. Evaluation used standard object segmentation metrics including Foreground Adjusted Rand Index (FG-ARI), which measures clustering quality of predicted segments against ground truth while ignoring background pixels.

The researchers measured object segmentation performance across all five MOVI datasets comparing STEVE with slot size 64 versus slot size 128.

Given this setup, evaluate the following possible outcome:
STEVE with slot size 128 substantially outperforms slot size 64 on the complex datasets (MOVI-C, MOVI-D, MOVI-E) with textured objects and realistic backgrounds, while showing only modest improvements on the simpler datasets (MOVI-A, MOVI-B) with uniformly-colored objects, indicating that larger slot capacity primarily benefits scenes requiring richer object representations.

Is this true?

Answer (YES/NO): NO